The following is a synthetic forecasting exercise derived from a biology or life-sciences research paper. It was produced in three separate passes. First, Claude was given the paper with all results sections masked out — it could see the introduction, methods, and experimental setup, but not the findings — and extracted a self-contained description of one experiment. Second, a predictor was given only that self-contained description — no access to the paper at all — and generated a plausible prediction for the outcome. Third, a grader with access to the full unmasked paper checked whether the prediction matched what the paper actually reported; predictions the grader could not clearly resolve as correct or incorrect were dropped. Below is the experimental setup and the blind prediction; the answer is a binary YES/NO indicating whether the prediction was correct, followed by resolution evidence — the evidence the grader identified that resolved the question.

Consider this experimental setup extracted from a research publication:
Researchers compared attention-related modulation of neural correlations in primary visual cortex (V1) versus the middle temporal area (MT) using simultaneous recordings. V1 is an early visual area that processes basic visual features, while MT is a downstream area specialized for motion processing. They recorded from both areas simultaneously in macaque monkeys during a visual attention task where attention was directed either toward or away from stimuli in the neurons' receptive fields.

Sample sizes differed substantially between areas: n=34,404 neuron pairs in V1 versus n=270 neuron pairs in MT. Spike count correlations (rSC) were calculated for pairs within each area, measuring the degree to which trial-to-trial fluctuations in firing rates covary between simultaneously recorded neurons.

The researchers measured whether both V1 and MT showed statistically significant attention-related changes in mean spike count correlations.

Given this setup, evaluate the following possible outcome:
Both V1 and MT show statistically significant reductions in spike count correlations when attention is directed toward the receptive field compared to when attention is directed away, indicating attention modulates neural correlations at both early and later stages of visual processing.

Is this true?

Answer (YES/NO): YES